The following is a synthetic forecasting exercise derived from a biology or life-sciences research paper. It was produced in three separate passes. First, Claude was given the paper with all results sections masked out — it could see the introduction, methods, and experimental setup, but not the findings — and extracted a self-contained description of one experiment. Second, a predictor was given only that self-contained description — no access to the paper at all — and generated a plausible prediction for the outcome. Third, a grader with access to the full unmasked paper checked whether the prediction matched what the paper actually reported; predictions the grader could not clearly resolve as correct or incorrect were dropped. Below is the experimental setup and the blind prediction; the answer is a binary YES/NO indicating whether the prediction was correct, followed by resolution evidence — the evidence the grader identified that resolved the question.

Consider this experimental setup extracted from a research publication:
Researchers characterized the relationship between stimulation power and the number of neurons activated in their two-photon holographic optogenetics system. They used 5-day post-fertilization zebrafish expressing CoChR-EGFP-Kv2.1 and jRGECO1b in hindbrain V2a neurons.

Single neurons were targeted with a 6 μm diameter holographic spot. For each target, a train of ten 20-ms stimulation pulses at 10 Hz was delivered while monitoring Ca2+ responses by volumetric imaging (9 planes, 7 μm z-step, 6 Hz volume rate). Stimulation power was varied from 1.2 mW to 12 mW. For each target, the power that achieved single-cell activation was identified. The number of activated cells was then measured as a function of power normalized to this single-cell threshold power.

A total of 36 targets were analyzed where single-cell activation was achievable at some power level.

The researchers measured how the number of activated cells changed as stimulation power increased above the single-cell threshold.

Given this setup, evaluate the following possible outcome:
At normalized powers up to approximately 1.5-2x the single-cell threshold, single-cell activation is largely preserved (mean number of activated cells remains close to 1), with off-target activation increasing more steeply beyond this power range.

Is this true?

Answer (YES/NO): NO